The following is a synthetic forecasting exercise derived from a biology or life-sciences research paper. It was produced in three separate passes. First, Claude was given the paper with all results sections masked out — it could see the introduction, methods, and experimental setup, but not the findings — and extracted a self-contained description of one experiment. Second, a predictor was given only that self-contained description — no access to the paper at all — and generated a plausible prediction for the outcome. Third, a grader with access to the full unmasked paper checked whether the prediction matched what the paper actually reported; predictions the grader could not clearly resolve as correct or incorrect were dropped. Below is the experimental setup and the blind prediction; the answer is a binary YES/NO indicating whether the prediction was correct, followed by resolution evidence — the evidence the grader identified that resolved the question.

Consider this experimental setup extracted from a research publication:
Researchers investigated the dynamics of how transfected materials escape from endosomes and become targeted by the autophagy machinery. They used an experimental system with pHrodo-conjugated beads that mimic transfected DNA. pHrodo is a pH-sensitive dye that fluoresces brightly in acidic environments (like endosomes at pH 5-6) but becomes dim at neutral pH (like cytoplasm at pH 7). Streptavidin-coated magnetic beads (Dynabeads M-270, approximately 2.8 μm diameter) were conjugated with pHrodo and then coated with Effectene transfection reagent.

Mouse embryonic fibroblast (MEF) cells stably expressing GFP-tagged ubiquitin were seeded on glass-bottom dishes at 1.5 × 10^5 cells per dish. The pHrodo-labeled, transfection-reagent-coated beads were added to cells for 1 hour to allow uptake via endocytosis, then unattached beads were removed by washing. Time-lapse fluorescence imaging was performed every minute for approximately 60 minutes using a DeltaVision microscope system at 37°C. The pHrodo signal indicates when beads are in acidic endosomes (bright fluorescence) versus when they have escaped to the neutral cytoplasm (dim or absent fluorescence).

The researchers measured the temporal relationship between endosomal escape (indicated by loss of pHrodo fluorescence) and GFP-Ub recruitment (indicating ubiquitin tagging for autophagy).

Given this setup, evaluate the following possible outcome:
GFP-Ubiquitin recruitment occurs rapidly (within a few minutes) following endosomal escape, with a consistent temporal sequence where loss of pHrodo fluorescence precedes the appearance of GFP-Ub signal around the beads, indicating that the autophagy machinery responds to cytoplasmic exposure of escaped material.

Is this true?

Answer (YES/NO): YES